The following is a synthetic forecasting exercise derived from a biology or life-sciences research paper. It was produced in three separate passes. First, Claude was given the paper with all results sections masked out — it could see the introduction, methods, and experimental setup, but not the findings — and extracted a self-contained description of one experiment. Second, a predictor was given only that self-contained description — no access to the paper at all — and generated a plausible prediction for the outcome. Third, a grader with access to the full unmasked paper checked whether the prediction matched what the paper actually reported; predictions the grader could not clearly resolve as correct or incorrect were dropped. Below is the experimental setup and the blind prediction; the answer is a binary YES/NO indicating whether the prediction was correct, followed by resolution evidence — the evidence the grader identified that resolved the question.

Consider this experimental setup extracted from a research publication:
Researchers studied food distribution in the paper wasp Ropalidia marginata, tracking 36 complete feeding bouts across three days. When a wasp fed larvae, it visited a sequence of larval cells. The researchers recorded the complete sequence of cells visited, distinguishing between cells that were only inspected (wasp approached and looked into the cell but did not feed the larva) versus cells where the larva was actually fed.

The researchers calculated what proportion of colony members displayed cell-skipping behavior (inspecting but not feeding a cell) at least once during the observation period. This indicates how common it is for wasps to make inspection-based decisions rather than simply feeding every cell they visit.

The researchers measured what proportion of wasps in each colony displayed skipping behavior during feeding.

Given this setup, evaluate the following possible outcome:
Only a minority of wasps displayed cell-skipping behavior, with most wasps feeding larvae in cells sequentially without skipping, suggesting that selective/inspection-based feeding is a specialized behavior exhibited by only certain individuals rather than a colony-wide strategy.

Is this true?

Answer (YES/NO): YES